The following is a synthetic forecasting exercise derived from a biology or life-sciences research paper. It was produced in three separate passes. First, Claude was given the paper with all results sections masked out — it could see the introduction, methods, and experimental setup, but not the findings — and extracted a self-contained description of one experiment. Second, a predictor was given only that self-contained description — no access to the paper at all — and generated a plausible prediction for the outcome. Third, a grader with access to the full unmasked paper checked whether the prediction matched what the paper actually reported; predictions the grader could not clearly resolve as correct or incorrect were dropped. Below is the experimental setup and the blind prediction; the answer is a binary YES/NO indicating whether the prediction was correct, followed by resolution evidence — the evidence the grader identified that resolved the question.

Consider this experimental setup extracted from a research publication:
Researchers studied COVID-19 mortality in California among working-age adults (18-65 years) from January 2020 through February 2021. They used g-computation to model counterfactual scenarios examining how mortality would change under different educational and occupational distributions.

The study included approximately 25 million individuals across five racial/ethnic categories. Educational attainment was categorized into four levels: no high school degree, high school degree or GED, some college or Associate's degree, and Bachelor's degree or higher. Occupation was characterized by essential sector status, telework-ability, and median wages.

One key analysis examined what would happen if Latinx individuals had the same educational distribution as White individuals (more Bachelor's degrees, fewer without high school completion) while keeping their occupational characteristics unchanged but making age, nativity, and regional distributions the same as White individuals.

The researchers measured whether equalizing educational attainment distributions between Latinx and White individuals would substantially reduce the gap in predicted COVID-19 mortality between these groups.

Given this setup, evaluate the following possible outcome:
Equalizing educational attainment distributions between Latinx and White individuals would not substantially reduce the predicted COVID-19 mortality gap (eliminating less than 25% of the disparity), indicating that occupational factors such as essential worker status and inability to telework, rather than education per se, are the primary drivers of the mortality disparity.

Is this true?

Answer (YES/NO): NO